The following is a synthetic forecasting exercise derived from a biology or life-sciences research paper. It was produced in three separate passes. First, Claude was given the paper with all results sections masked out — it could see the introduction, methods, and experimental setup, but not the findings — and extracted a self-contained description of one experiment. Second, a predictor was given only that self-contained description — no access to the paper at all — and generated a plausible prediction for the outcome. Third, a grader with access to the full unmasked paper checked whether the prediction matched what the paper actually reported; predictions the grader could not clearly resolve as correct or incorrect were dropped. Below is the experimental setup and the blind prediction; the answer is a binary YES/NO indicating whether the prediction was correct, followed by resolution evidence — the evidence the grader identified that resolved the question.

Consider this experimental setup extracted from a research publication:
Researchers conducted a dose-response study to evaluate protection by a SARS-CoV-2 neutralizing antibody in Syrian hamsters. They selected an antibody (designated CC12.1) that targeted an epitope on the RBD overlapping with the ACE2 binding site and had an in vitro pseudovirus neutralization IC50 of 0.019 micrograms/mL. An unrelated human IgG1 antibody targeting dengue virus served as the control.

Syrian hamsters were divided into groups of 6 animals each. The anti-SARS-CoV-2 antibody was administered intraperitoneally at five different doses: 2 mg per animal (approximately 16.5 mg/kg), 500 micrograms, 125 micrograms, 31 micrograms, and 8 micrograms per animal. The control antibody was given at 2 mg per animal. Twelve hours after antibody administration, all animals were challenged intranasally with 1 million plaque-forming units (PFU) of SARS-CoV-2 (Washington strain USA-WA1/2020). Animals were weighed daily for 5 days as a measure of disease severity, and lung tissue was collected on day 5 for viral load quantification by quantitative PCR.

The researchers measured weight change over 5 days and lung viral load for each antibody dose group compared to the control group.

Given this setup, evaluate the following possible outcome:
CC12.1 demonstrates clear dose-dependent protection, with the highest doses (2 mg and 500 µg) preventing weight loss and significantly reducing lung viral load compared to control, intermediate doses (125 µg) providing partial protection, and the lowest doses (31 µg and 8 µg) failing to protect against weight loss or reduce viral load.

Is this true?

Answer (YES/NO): YES